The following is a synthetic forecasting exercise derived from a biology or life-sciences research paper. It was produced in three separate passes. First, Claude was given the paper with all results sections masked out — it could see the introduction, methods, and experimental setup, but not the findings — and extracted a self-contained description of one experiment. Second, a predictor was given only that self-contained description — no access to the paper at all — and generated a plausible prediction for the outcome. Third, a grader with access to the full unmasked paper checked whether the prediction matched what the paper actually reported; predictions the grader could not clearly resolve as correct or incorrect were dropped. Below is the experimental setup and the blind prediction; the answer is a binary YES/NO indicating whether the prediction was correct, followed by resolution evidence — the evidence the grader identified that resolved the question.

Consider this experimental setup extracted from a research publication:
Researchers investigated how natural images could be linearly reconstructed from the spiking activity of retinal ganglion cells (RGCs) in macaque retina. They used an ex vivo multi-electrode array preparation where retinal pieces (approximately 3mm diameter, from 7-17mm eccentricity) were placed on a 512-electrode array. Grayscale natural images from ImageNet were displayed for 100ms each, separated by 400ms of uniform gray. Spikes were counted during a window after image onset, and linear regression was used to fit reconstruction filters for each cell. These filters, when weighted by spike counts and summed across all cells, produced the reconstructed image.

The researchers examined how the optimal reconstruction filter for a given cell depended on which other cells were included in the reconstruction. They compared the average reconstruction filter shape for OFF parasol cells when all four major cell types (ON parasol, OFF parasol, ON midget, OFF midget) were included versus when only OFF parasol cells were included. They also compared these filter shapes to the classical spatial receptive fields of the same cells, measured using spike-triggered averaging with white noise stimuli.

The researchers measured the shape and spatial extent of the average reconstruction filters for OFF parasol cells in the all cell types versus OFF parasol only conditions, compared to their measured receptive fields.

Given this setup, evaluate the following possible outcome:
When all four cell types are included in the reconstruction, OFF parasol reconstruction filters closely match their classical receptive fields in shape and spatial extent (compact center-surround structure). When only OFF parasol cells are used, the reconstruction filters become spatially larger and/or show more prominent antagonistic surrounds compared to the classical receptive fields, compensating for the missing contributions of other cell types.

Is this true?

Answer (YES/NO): NO